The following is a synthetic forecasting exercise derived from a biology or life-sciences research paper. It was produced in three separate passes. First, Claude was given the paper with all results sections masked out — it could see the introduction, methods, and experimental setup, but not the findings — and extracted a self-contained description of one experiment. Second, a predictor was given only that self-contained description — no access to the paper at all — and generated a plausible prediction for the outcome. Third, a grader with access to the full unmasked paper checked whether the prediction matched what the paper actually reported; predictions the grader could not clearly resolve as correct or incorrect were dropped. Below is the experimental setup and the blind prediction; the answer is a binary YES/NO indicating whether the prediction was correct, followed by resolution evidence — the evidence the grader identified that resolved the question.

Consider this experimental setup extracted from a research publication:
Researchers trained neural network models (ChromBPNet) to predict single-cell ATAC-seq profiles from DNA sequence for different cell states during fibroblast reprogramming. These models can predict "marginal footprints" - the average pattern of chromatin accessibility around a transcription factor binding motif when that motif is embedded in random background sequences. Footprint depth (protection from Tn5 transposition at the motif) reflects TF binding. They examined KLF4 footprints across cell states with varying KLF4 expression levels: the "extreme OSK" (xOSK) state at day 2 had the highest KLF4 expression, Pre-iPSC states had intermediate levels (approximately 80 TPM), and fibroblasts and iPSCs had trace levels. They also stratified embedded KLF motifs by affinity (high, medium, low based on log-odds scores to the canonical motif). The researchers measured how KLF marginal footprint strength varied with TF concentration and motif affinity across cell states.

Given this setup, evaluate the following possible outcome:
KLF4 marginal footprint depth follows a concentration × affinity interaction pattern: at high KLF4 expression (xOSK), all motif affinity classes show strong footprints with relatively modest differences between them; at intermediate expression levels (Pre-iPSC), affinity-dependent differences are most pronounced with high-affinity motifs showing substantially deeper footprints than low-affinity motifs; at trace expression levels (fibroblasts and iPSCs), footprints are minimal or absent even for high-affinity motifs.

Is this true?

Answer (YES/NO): NO